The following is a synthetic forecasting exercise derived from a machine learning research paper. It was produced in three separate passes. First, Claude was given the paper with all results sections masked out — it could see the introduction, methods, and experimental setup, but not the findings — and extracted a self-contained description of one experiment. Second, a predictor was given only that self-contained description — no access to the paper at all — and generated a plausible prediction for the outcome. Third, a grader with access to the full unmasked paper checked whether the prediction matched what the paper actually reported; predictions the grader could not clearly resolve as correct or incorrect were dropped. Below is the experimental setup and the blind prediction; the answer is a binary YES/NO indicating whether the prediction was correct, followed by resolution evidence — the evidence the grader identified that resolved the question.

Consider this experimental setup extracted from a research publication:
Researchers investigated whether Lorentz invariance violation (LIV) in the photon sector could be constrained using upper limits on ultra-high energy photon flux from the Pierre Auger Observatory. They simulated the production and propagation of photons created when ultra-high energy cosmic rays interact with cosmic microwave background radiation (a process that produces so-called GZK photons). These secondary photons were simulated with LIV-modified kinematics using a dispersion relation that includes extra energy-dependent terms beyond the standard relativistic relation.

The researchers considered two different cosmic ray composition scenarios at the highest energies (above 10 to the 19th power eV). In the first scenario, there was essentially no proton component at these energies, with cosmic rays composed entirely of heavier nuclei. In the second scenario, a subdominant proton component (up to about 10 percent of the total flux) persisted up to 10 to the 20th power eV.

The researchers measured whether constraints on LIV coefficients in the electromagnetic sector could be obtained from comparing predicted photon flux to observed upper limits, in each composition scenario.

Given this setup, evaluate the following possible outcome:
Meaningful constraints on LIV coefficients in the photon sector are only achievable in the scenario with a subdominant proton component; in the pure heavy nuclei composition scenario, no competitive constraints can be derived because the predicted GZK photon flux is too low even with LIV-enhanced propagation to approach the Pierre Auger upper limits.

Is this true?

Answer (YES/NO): YES